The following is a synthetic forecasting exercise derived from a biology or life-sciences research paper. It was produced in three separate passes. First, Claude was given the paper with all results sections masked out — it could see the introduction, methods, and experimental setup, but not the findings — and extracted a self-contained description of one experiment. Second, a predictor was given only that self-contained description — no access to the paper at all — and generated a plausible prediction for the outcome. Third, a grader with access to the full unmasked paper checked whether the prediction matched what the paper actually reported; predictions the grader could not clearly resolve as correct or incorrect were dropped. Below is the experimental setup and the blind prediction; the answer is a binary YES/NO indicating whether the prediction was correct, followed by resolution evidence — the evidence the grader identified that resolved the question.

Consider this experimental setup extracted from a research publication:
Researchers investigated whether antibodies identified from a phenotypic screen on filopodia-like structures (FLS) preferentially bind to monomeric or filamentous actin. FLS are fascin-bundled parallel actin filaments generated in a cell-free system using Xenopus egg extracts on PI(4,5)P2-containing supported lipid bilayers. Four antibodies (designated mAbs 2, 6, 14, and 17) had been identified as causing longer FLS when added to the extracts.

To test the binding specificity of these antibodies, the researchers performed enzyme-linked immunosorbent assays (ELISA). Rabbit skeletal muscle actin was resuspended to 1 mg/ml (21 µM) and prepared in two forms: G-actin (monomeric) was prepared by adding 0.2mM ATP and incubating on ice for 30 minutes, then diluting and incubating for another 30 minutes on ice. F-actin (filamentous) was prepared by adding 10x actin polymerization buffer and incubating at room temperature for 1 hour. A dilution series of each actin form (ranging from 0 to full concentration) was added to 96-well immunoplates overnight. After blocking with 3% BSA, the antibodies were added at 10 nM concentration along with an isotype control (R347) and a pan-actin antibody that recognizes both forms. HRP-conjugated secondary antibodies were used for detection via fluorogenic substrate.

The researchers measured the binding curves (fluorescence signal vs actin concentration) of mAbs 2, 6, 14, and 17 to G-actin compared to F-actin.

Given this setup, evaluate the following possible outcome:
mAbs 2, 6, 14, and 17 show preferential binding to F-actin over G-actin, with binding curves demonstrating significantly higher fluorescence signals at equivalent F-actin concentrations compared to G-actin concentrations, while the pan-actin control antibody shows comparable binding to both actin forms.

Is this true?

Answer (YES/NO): YES